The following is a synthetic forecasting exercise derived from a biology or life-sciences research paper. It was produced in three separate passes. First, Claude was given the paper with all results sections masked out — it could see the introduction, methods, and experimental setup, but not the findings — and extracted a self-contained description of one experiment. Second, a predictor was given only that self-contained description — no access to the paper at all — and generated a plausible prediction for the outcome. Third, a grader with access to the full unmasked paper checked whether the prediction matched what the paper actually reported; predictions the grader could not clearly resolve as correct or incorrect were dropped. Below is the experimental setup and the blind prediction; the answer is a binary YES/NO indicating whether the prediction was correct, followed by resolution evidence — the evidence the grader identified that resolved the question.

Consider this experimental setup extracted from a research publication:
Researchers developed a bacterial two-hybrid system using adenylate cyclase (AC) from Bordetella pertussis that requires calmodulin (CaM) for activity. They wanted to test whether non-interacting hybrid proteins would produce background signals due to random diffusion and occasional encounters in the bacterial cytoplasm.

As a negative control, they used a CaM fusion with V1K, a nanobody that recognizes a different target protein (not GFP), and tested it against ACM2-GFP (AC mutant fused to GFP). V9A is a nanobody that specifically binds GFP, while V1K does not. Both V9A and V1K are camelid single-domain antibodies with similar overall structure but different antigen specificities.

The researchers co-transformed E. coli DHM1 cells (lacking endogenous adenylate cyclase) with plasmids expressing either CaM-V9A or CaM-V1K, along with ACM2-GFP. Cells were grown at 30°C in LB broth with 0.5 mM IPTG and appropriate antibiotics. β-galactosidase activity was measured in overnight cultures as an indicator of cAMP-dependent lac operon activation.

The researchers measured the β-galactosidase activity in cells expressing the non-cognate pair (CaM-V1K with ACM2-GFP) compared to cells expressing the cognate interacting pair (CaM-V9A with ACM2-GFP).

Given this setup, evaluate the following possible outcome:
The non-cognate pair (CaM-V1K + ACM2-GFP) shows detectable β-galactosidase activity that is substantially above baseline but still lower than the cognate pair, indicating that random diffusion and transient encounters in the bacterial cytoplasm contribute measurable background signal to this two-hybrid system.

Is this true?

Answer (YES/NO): NO